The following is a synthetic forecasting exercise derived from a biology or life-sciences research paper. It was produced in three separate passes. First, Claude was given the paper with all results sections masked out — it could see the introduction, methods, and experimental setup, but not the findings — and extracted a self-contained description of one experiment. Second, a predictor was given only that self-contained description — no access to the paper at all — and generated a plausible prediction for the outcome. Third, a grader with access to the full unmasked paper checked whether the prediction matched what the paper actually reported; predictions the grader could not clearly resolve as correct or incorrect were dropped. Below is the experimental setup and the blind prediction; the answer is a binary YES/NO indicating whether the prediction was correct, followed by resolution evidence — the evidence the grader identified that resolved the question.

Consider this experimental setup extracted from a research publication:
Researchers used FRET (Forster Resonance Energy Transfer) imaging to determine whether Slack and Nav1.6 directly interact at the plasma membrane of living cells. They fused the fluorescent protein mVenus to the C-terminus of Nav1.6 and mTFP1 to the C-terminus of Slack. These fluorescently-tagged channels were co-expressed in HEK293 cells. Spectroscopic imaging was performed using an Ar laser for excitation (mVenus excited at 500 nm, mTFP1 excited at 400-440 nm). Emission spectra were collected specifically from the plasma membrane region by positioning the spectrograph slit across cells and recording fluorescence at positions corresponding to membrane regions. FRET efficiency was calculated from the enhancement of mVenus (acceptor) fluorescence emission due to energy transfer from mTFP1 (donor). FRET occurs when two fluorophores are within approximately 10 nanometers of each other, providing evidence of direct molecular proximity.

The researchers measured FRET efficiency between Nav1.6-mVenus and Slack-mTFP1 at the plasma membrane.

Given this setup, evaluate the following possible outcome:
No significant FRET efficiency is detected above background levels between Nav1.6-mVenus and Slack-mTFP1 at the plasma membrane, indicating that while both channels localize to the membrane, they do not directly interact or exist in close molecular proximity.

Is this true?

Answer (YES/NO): NO